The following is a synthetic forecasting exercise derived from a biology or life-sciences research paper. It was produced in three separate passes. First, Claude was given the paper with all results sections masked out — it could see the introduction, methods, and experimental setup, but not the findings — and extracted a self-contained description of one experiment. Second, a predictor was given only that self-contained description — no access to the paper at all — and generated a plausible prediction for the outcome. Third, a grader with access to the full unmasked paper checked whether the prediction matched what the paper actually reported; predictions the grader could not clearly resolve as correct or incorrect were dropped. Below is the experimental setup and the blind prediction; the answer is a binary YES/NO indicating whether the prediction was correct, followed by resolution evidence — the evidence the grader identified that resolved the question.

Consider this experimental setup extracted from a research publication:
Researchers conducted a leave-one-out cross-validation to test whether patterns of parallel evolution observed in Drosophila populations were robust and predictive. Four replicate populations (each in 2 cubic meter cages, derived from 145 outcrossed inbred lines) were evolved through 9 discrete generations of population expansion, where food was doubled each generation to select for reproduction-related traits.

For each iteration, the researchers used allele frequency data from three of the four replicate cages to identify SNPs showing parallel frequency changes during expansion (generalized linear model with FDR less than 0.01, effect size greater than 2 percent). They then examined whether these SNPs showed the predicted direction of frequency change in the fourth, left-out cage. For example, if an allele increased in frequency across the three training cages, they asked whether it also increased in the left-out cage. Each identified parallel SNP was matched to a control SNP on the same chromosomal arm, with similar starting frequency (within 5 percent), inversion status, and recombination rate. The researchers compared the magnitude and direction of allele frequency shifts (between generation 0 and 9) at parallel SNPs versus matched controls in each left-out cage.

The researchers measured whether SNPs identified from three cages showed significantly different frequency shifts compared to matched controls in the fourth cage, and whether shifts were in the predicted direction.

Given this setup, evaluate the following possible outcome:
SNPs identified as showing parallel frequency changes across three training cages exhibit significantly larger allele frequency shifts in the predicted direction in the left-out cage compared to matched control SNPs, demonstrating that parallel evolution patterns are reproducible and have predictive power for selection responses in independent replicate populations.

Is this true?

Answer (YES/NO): YES